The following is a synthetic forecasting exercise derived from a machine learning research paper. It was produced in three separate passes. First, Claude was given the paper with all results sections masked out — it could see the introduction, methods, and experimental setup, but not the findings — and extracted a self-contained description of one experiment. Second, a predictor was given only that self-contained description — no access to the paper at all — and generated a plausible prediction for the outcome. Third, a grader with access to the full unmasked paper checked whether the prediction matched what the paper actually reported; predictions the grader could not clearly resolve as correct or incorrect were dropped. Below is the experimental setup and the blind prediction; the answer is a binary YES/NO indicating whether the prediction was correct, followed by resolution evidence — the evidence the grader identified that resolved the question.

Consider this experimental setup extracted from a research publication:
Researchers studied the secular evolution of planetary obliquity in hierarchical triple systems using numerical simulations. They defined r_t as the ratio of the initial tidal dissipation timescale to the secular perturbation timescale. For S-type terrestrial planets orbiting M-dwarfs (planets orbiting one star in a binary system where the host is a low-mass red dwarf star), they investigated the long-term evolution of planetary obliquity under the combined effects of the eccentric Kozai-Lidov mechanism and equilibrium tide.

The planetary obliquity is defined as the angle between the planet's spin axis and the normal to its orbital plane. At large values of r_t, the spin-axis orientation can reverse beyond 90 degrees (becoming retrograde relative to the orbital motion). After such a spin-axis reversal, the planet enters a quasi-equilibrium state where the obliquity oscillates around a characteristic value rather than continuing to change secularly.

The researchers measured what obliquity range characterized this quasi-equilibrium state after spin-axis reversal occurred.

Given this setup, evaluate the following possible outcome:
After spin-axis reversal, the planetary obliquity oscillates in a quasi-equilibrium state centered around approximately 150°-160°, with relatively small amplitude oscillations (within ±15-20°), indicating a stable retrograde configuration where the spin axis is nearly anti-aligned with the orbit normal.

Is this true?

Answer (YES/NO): NO